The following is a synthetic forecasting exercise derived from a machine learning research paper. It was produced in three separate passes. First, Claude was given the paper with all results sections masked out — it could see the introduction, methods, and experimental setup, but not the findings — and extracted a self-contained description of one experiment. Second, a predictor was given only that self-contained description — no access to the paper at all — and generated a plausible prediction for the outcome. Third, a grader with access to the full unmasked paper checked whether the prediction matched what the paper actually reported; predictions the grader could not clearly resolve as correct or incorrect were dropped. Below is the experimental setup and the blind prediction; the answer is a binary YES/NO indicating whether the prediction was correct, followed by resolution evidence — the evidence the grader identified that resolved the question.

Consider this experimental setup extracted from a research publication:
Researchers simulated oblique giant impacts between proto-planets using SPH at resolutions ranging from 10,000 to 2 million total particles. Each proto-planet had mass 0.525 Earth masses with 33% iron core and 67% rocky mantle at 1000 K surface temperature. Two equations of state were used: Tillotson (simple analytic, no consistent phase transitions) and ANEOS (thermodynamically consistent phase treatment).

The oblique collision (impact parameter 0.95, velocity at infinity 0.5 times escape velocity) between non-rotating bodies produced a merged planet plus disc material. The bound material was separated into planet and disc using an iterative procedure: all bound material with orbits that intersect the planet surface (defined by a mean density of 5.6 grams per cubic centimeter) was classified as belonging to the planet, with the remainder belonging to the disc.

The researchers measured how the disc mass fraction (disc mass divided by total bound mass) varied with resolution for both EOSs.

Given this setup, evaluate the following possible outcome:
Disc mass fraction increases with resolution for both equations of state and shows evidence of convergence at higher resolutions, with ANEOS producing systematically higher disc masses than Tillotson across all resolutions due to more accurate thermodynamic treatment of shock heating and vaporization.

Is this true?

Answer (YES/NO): NO